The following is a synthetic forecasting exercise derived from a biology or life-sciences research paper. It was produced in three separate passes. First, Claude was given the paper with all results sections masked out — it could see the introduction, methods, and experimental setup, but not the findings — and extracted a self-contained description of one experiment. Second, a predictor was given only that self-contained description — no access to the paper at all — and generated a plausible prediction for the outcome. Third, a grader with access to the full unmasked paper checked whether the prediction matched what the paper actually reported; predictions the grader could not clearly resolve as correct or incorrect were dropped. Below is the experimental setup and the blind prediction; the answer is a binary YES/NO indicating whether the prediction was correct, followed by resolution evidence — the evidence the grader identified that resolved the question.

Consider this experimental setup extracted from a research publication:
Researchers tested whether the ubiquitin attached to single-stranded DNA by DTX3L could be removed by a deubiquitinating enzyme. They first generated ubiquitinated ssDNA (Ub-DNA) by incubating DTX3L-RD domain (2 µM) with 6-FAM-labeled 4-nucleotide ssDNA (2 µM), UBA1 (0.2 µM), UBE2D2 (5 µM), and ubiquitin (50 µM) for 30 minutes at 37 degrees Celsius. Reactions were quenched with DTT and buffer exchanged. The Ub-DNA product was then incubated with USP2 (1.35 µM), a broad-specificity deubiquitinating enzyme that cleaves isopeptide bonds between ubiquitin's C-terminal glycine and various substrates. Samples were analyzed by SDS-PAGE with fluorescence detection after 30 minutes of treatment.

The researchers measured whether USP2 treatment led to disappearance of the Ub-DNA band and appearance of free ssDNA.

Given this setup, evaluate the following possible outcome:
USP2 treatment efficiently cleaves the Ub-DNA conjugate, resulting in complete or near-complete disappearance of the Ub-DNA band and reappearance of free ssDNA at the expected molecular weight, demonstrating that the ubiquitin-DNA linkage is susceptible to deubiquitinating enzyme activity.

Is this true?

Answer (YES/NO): YES